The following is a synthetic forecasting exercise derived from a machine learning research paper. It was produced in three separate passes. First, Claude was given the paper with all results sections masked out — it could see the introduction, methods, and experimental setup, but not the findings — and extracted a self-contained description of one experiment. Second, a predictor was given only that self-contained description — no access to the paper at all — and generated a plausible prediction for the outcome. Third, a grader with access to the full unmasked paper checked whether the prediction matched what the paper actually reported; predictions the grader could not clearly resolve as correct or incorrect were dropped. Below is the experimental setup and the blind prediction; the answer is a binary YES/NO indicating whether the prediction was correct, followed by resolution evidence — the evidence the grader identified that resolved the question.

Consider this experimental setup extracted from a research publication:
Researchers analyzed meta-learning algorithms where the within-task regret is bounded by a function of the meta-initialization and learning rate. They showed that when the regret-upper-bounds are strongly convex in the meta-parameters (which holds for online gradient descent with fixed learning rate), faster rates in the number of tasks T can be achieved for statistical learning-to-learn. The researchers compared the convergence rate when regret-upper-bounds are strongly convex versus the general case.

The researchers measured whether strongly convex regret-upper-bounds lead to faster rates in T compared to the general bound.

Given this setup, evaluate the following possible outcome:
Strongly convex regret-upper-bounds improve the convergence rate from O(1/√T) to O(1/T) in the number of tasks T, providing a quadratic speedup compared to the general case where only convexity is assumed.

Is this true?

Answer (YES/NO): NO